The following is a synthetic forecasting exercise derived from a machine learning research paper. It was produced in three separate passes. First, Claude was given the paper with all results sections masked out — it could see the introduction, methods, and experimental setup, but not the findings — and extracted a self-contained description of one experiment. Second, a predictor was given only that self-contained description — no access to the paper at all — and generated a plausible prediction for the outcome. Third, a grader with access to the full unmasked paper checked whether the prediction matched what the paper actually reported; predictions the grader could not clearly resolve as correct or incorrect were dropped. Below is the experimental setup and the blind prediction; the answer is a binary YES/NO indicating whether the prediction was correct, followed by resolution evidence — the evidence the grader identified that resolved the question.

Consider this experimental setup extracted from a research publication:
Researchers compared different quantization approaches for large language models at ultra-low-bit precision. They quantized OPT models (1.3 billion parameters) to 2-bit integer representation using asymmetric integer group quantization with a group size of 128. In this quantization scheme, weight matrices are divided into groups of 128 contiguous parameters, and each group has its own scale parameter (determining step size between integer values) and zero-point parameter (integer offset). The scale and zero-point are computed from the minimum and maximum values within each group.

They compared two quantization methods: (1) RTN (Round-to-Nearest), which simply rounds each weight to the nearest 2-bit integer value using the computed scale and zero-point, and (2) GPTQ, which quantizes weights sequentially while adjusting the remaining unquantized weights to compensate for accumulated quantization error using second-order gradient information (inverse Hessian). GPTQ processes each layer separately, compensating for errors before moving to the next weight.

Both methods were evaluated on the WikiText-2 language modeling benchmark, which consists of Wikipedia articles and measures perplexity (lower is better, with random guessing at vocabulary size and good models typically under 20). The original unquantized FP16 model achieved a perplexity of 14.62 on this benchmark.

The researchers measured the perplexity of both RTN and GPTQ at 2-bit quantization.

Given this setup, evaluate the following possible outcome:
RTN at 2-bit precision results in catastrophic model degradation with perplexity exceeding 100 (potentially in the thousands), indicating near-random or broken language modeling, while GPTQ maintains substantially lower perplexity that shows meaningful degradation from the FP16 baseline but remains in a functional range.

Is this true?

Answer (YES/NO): NO